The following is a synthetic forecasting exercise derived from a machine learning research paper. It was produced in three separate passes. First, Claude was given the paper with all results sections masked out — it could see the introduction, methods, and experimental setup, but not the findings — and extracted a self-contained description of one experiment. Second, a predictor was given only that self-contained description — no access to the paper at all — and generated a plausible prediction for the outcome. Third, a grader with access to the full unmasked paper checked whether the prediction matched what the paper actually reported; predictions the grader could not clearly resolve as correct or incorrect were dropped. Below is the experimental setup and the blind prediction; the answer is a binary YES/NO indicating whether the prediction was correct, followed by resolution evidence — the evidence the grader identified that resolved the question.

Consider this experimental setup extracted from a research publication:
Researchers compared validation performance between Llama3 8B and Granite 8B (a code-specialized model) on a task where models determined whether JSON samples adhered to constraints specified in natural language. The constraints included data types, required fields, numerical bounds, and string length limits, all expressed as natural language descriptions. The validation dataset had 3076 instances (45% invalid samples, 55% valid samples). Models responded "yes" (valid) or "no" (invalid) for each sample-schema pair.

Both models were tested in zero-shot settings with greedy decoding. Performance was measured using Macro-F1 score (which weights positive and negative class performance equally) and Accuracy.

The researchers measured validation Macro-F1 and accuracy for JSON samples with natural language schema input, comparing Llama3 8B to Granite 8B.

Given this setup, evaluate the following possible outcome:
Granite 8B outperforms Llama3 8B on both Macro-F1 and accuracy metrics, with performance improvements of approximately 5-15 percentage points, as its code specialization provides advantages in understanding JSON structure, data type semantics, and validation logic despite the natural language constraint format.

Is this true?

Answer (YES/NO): NO